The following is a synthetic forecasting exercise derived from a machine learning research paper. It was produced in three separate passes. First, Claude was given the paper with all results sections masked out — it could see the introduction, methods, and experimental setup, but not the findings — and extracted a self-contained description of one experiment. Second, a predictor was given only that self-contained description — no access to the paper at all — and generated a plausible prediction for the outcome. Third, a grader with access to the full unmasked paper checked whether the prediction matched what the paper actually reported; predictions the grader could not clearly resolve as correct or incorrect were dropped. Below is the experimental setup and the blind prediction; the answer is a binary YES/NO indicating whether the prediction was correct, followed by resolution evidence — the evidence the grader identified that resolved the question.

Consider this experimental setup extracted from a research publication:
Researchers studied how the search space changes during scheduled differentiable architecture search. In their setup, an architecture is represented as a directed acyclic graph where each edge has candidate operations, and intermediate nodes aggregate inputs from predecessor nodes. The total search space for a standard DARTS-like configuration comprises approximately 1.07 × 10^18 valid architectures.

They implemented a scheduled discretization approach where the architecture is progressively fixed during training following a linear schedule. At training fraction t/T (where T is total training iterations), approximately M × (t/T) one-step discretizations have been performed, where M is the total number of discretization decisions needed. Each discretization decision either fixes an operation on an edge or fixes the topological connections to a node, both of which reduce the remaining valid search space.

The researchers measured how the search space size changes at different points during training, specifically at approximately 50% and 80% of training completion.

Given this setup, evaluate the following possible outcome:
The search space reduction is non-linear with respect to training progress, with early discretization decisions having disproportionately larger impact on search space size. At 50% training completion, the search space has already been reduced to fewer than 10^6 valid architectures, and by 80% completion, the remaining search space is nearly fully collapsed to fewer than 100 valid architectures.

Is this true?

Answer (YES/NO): NO